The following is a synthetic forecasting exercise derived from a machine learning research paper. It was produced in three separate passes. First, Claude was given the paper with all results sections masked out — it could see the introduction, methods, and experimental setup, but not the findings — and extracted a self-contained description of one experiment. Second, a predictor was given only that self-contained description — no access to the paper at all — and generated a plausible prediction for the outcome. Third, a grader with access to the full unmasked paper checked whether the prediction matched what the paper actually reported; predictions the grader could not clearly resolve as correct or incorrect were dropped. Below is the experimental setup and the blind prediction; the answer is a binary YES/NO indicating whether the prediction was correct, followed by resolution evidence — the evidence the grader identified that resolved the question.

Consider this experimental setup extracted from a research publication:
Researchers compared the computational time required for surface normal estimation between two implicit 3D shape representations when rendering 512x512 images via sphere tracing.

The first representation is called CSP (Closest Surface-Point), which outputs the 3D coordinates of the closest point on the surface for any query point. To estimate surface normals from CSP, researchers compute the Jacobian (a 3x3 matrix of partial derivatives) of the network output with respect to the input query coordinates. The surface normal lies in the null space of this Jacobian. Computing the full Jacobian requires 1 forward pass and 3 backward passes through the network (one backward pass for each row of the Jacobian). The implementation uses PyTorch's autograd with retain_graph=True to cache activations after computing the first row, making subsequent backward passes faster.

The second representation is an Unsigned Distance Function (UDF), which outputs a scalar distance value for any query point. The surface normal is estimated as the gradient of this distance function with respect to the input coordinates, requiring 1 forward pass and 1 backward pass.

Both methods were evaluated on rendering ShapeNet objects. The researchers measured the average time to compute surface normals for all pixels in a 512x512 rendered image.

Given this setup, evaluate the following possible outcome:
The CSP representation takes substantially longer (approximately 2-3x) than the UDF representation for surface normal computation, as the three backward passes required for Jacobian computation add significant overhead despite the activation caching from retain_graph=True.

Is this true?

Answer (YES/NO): NO